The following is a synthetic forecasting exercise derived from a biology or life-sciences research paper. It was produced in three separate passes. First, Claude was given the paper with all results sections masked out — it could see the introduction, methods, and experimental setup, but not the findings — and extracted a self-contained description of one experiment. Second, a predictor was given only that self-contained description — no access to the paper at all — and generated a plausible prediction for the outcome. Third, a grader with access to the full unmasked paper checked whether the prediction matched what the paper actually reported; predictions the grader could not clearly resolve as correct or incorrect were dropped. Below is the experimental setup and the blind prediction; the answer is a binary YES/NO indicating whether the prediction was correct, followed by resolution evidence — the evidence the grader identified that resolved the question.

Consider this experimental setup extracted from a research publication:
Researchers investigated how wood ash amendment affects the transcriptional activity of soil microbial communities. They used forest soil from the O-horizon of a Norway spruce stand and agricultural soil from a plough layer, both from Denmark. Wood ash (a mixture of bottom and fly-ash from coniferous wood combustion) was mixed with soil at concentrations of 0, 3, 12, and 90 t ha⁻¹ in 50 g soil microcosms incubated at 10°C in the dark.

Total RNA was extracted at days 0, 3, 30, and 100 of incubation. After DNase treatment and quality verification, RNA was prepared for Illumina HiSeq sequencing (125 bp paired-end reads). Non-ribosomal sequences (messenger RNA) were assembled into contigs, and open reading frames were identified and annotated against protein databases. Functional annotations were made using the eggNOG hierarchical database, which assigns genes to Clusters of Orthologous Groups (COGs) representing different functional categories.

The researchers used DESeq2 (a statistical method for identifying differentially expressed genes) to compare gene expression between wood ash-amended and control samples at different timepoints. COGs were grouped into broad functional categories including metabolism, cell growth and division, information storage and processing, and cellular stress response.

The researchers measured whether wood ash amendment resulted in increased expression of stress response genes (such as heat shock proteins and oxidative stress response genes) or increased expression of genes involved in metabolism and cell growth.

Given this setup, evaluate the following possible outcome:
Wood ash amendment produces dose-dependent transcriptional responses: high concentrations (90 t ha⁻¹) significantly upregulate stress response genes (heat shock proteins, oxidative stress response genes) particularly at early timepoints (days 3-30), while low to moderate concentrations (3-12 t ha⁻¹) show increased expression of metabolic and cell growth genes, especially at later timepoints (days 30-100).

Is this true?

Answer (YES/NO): NO